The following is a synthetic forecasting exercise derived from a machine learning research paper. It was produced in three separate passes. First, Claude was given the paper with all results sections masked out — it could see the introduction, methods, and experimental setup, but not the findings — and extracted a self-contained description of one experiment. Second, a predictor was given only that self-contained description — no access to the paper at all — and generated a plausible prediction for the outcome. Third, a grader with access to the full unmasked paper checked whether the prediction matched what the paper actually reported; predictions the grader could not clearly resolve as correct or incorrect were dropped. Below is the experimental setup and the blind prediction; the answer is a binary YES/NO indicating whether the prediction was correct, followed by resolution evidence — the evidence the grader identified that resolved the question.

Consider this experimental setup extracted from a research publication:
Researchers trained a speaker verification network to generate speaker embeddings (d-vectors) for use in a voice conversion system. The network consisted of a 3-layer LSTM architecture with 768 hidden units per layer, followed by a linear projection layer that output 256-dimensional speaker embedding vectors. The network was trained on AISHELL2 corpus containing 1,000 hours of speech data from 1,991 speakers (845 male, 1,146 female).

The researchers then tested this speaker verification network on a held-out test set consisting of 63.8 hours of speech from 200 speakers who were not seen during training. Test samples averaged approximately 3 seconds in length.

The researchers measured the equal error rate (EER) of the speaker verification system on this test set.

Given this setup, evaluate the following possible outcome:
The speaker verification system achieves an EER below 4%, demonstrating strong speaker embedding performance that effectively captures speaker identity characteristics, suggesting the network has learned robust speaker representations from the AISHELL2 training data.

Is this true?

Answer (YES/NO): YES